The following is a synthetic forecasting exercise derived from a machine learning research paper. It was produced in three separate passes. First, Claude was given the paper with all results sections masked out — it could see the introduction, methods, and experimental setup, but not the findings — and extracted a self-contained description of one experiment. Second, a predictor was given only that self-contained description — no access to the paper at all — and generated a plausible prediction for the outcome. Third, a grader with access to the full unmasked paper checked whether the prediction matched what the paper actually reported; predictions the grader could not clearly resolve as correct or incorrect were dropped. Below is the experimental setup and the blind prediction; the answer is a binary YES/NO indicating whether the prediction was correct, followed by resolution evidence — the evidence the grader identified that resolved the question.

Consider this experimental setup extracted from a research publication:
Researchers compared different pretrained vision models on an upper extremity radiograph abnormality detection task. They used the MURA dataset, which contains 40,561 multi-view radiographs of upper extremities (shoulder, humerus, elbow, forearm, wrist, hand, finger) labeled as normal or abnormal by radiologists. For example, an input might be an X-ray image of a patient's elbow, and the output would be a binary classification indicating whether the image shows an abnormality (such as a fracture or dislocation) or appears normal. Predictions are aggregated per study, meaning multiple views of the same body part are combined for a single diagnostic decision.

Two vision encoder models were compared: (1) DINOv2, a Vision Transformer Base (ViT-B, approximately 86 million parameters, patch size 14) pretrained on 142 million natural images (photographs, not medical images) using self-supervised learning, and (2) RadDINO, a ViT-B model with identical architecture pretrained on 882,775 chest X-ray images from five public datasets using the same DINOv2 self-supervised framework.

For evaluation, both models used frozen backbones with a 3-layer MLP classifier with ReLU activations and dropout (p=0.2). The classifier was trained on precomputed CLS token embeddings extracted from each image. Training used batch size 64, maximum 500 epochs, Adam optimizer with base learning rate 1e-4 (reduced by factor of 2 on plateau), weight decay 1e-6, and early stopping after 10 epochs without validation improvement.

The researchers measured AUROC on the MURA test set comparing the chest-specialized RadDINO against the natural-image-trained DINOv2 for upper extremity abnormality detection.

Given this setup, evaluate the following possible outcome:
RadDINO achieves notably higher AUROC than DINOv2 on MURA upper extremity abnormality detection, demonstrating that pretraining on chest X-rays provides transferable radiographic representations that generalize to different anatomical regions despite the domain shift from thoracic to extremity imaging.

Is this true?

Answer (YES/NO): NO